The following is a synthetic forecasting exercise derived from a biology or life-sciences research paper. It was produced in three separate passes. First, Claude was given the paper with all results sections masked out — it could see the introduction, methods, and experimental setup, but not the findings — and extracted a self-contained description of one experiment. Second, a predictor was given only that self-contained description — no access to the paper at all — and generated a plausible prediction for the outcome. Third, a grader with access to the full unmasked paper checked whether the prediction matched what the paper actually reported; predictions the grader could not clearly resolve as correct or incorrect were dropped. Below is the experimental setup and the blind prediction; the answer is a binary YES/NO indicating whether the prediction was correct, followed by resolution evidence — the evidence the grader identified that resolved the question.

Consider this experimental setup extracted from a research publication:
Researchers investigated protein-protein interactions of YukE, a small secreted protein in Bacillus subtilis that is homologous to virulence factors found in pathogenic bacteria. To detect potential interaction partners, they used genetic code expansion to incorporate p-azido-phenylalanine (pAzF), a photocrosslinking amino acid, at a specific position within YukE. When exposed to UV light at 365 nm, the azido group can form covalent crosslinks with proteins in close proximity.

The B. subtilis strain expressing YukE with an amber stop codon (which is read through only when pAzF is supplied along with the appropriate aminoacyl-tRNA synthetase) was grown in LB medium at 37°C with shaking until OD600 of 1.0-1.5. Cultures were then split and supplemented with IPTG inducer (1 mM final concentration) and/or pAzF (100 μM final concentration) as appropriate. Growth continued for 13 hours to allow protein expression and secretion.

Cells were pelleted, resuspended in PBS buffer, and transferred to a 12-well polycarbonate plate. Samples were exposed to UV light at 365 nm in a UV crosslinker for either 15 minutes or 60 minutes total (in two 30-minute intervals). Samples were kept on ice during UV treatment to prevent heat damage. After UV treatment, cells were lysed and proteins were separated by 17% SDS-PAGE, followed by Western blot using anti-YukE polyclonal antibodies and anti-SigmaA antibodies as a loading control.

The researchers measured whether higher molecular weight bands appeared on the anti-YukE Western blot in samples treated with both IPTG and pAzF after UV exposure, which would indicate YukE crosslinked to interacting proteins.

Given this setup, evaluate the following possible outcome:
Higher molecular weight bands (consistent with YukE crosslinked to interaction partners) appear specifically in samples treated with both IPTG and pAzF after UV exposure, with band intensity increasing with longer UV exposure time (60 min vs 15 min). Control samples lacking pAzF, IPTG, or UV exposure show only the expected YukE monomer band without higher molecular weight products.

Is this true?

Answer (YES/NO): NO